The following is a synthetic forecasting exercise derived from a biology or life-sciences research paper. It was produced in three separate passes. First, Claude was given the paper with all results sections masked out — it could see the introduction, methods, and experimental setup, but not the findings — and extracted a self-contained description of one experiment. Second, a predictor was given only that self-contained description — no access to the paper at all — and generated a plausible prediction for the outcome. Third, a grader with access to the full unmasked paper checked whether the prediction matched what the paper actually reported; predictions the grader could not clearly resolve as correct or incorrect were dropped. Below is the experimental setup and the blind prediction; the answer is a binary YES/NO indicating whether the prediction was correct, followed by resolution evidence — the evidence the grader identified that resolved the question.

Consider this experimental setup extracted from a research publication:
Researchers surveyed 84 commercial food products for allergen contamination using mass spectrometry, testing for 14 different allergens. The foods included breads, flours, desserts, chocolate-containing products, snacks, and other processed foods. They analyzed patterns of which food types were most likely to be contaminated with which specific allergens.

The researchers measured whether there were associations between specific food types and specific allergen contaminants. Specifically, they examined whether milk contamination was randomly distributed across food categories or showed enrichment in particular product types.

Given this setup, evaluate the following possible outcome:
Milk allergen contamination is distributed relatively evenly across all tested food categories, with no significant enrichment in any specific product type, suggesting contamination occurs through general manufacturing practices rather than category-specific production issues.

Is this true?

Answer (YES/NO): NO